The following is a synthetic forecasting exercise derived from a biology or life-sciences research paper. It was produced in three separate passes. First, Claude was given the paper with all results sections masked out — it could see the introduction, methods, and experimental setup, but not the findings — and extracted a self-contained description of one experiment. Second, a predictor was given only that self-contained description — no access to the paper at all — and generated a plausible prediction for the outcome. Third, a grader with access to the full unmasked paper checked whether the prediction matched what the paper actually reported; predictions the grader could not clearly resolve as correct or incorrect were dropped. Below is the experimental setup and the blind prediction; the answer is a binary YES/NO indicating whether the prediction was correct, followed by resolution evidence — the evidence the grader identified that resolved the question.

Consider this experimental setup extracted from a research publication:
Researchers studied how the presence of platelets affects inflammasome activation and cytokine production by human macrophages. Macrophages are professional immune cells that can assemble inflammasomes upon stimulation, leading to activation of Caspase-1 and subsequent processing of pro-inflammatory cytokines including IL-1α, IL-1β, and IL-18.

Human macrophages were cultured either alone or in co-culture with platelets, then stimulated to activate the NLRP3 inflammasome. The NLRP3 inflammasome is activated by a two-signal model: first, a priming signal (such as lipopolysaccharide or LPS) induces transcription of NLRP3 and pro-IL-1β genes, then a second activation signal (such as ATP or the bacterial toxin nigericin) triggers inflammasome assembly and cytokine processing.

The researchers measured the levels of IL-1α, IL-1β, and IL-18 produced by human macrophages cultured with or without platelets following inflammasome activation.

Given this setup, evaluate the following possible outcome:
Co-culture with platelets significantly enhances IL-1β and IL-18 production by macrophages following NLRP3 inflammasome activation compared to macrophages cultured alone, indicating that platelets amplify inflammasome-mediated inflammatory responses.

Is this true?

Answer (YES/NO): YES